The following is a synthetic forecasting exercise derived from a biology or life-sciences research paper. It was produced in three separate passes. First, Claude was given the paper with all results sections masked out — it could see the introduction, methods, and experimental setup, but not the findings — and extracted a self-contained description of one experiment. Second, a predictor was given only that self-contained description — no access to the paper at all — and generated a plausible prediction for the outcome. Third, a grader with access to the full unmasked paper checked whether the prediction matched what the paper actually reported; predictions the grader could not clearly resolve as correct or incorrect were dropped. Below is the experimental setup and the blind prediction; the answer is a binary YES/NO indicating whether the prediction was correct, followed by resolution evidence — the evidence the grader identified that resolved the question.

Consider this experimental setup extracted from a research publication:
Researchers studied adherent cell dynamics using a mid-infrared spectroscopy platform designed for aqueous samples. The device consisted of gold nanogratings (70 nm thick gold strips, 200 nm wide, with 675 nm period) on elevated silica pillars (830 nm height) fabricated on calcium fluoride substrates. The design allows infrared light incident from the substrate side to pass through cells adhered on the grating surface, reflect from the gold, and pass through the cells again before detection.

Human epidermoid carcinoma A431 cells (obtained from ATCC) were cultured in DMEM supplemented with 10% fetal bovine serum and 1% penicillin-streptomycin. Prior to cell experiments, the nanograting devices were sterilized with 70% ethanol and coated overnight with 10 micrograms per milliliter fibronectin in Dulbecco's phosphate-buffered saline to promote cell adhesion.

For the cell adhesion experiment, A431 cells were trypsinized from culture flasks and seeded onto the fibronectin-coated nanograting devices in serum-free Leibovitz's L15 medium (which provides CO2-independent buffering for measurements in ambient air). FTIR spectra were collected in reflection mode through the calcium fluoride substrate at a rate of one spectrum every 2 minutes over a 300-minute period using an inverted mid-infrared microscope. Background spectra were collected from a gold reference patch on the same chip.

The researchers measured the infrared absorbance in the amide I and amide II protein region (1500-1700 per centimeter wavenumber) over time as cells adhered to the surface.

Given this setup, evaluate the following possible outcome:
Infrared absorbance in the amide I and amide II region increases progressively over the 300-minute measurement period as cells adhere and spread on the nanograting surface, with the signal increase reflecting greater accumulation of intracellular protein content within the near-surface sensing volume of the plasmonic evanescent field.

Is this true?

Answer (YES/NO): NO